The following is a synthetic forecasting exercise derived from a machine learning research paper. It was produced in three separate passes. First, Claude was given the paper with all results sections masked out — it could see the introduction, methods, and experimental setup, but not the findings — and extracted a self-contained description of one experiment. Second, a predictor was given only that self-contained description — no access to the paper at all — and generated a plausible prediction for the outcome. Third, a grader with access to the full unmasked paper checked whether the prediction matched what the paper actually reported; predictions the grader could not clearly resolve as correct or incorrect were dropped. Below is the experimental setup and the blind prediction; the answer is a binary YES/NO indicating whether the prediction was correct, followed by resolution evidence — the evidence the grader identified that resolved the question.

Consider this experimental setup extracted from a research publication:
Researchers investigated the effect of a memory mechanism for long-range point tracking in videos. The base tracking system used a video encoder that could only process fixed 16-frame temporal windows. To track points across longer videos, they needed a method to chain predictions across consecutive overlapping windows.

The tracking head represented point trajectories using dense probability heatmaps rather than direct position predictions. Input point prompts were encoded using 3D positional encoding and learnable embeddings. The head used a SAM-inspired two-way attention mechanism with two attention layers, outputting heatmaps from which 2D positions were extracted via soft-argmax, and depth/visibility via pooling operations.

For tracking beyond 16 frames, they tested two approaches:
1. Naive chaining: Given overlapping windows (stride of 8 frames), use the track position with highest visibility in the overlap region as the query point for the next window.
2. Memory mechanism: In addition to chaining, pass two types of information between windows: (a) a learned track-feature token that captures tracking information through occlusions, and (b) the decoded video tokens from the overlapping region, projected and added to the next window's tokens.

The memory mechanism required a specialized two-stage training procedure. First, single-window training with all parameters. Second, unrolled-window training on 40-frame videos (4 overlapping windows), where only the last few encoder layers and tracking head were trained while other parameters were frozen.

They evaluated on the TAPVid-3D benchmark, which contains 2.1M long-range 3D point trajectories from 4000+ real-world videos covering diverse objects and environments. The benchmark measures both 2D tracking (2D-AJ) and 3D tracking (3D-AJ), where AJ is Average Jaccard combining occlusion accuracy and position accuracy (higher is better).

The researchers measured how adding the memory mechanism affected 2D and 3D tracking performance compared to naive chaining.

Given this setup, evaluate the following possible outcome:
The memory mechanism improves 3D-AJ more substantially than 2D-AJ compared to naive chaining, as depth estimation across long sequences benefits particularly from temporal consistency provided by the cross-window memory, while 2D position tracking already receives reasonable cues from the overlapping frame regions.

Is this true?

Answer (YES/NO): NO